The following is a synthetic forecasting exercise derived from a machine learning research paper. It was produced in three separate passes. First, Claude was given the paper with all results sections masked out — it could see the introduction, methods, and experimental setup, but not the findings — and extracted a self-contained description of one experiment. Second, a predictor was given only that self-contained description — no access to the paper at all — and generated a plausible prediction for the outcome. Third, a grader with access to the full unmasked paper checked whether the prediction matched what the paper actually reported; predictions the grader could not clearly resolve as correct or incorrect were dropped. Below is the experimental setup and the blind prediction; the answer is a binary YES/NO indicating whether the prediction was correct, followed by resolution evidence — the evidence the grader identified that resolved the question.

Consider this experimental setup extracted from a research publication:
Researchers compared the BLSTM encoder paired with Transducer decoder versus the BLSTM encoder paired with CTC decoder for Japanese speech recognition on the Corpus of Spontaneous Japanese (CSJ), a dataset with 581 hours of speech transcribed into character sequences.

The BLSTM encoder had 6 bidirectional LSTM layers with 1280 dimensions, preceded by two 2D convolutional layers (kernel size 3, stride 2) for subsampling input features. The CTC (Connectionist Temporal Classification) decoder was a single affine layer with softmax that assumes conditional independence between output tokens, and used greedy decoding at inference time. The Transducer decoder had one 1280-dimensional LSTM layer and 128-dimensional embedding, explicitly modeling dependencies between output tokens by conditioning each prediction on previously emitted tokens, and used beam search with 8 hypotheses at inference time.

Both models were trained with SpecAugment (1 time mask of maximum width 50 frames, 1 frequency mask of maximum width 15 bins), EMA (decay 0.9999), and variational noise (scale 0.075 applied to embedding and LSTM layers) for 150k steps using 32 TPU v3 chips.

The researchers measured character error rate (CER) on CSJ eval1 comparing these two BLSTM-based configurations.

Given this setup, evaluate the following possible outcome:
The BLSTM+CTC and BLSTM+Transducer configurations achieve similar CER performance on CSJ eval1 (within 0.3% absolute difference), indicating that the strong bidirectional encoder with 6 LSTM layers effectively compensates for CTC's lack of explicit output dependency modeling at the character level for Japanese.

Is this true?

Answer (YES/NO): YES